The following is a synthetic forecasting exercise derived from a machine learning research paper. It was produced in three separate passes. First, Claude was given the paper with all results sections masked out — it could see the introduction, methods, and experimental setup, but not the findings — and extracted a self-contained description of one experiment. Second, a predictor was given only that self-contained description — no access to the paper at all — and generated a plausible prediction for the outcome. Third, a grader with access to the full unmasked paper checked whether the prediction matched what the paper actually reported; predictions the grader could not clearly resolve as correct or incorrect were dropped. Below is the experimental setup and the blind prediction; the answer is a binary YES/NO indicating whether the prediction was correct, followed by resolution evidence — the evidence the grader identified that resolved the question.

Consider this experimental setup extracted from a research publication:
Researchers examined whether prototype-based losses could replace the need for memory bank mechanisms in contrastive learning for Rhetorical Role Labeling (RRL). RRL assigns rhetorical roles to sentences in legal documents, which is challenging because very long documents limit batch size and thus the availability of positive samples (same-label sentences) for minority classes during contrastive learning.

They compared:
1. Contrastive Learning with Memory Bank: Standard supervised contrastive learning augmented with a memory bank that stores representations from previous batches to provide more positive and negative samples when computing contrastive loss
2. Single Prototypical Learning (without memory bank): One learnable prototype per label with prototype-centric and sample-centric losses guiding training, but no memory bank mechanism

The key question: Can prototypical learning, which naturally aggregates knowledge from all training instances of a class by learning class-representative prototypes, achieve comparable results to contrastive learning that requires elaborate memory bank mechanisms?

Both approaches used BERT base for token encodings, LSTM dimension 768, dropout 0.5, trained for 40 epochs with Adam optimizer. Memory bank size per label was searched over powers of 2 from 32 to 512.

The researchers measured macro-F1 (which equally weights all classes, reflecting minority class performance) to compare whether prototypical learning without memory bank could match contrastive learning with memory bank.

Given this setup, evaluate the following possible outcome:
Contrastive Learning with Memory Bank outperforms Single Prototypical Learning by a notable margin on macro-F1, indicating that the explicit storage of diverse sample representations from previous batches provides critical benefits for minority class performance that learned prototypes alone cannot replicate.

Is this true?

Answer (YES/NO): NO